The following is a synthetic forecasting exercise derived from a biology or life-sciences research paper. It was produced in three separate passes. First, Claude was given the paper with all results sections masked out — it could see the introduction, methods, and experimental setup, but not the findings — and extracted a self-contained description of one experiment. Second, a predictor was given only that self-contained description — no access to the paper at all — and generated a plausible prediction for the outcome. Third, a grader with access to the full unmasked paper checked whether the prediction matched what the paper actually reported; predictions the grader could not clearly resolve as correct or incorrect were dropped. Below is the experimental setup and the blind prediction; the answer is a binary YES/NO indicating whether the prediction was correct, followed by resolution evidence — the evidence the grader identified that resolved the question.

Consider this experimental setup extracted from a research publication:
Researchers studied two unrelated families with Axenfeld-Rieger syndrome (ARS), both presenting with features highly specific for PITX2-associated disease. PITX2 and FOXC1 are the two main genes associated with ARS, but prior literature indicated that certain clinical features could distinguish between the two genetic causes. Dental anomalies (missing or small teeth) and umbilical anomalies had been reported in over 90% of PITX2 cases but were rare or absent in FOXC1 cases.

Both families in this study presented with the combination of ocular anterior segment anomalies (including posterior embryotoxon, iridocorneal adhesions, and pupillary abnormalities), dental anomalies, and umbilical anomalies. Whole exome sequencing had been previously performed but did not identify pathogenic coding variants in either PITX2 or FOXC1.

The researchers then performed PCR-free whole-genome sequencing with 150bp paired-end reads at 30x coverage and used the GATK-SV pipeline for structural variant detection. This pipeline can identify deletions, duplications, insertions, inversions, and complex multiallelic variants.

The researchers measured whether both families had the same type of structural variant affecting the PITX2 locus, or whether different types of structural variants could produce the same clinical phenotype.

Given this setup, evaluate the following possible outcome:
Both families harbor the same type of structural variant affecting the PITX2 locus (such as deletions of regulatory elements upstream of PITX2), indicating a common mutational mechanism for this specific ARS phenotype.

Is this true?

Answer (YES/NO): NO